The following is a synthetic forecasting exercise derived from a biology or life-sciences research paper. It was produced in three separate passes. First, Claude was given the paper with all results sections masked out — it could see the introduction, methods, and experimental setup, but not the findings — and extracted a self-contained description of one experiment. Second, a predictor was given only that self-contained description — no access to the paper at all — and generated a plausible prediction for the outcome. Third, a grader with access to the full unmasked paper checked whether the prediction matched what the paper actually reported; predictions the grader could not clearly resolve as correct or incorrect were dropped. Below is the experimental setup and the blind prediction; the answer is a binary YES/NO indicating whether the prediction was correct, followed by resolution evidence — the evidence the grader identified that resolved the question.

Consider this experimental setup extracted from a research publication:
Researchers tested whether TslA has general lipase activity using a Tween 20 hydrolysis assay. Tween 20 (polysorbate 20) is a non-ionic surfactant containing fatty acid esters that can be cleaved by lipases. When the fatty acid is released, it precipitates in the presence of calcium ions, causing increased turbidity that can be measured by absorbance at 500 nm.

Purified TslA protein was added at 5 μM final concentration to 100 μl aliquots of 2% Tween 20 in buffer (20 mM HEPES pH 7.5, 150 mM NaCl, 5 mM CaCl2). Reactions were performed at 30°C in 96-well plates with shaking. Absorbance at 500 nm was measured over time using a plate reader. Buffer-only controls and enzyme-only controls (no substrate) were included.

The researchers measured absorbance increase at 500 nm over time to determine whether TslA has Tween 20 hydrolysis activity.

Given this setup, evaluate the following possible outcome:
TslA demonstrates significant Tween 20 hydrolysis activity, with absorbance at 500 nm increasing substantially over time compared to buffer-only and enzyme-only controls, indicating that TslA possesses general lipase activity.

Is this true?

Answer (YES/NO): YES